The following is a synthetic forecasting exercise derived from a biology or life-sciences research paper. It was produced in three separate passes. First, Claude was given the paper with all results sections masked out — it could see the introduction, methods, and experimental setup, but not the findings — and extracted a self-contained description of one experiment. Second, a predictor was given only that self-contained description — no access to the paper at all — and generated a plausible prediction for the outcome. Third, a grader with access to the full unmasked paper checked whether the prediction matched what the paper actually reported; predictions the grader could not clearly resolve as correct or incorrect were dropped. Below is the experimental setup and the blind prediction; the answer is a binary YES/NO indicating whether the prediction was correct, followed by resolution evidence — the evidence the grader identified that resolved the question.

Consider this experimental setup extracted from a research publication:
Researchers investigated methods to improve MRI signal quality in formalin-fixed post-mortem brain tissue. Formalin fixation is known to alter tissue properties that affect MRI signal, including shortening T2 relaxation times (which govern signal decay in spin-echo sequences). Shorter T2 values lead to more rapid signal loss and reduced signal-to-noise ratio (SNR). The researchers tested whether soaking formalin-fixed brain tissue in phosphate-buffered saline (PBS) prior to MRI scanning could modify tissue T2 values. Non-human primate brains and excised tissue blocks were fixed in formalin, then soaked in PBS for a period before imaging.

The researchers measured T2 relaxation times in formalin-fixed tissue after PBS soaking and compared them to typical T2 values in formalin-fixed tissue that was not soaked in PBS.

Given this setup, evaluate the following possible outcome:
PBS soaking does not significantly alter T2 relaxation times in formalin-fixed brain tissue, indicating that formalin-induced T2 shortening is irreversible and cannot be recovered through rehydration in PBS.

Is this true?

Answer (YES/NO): NO